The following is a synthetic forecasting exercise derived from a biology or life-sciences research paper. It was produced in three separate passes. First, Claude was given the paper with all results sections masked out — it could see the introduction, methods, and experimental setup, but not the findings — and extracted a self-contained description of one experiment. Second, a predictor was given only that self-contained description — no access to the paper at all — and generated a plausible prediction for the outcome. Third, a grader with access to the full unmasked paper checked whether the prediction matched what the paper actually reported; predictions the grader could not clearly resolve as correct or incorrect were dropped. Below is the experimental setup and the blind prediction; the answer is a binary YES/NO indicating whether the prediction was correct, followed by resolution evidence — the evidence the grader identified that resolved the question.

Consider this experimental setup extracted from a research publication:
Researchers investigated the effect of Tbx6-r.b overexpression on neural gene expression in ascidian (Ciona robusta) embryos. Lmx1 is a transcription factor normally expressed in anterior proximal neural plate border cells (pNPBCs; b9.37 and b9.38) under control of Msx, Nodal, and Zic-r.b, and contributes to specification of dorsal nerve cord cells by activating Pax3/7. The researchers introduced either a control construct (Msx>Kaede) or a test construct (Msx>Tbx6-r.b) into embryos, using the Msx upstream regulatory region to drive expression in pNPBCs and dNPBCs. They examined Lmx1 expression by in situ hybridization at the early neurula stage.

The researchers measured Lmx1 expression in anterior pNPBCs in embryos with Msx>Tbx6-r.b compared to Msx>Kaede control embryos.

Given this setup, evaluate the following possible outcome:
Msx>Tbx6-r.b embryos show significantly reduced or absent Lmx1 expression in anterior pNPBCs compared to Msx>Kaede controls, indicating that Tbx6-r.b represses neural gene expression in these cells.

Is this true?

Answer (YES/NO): YES